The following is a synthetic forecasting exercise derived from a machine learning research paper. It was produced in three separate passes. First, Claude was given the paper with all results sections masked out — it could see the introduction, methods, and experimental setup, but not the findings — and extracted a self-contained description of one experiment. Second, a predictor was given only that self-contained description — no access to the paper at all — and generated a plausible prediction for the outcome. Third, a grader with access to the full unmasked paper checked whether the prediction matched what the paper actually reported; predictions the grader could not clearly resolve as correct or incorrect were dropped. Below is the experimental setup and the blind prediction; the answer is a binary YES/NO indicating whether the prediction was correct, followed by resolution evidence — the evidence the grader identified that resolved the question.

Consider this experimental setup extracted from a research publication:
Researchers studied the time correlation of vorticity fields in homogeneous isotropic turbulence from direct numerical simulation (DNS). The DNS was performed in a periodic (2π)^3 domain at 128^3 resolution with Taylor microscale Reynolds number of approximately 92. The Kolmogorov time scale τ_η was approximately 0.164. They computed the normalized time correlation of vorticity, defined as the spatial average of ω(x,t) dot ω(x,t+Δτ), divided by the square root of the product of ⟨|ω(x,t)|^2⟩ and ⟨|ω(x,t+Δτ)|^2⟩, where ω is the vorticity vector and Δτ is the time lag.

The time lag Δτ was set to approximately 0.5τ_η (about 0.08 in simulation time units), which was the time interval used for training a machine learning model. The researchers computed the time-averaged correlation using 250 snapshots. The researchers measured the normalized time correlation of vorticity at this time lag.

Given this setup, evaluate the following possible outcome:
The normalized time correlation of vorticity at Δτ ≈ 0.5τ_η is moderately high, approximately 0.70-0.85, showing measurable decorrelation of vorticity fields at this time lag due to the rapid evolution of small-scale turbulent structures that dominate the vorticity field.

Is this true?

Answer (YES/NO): YES